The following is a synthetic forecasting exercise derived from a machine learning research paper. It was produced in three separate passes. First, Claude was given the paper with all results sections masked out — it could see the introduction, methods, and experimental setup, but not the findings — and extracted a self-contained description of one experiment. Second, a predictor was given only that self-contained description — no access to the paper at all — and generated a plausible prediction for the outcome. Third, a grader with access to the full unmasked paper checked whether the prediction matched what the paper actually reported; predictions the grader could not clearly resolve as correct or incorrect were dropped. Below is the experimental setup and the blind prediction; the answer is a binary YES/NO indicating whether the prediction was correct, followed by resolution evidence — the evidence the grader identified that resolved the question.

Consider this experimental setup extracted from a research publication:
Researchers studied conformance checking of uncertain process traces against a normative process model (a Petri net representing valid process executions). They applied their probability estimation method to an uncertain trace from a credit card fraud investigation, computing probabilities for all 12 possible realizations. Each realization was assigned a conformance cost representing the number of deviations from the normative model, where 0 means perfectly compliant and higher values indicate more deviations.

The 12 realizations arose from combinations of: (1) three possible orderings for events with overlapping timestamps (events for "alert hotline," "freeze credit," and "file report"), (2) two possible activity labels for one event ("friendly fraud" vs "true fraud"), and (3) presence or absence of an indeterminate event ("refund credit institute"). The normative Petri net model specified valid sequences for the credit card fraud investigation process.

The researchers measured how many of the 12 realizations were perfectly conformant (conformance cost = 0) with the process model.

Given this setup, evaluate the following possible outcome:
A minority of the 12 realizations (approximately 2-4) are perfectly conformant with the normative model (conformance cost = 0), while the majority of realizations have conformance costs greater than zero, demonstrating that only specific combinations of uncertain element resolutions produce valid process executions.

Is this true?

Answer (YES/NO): YES